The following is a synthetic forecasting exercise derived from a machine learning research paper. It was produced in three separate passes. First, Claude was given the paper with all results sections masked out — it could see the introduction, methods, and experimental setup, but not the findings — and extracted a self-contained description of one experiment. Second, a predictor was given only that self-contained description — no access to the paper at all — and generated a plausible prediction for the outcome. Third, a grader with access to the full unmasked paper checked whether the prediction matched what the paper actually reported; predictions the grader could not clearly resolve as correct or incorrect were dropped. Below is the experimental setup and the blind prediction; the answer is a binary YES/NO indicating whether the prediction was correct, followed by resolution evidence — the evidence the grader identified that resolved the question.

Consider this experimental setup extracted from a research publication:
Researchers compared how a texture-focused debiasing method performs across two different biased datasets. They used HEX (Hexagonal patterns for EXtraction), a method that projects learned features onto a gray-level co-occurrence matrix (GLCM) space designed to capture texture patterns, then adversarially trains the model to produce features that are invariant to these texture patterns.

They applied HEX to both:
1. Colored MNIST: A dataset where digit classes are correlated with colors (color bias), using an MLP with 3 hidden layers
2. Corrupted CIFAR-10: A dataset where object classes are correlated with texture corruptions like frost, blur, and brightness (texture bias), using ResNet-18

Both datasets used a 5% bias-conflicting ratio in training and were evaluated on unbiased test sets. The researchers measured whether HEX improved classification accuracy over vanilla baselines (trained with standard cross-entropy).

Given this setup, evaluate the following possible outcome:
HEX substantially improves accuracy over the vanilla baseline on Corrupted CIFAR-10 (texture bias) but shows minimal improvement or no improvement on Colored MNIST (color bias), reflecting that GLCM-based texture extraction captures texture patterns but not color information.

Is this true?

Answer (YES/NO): NO